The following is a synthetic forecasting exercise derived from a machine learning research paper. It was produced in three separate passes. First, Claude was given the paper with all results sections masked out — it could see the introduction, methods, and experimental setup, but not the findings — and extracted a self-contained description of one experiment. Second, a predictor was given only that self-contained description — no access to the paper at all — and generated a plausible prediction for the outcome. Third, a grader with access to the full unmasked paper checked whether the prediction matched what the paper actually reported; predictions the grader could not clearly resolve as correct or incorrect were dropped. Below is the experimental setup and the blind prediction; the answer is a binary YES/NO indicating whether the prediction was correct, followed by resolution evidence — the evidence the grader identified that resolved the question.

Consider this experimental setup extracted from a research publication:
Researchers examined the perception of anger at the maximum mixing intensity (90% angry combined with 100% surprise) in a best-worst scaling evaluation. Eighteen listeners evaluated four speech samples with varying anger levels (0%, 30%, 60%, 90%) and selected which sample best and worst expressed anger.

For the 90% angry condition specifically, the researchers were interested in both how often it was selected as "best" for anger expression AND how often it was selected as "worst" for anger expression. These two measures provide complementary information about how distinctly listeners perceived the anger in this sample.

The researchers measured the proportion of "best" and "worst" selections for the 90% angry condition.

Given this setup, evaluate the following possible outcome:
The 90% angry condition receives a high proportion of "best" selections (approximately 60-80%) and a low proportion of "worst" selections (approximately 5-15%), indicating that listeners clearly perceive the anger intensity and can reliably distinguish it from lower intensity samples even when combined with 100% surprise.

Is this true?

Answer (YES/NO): NO